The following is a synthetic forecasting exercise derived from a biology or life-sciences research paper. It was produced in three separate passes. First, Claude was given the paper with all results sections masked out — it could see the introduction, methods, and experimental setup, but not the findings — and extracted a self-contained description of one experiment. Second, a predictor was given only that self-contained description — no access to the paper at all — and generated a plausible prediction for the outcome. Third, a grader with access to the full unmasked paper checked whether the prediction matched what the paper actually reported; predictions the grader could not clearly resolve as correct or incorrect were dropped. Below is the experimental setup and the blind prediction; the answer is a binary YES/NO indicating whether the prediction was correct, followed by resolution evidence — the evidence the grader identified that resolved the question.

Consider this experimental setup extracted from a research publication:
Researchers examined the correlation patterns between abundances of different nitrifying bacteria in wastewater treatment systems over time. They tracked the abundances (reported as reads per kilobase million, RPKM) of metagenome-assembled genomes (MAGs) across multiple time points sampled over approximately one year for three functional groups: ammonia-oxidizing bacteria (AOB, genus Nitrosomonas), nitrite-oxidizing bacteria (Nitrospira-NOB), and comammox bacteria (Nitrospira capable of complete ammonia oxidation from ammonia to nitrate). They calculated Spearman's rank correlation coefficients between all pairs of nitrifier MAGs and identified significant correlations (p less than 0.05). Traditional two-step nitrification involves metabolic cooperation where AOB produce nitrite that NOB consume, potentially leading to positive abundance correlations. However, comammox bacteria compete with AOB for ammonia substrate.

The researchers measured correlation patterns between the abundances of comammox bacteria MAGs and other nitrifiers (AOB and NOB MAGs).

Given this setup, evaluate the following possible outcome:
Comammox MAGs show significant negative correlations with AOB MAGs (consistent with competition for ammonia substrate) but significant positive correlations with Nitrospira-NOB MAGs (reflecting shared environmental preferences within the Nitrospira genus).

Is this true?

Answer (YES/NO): NO